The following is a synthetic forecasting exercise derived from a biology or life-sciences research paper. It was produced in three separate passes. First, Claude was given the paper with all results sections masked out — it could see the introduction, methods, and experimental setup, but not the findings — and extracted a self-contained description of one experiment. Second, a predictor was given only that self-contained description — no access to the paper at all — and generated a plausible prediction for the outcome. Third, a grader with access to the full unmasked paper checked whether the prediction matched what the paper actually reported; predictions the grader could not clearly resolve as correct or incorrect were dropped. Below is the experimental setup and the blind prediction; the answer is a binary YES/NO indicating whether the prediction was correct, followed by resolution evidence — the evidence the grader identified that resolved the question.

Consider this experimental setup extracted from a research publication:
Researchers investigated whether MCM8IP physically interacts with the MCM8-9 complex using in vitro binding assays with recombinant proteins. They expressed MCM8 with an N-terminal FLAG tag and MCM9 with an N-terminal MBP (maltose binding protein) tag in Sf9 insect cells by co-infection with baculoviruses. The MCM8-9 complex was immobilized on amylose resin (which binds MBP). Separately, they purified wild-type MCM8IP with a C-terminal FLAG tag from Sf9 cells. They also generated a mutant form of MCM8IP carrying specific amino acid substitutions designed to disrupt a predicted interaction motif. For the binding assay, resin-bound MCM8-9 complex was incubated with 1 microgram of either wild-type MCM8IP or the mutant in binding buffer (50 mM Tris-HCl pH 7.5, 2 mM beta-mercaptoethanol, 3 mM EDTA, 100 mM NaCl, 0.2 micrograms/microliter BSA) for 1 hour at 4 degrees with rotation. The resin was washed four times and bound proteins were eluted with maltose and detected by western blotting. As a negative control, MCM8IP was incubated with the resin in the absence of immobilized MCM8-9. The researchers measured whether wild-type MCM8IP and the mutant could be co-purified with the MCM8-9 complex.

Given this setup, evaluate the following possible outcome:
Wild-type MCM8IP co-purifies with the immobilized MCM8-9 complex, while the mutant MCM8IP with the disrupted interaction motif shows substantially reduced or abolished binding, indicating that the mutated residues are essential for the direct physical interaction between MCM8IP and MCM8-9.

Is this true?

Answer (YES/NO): YES